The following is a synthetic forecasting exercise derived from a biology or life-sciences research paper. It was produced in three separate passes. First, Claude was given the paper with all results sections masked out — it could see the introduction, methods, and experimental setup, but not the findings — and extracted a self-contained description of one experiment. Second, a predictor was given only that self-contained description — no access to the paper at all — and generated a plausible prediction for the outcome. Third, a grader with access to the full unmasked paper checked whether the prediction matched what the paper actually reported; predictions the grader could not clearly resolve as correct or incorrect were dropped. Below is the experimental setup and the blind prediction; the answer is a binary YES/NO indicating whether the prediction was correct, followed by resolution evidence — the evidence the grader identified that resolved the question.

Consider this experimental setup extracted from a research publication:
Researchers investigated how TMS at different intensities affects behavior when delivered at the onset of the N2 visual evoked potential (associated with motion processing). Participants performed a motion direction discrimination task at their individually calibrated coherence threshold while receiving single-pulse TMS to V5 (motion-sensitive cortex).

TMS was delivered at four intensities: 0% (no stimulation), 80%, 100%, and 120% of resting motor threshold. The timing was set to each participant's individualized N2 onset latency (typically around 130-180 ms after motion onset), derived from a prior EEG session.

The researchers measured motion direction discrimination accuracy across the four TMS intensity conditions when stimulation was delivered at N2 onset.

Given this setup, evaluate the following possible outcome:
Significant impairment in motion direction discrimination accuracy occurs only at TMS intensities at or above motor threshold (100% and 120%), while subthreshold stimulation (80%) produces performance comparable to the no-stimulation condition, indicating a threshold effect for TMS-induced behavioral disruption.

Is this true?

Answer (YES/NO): NO